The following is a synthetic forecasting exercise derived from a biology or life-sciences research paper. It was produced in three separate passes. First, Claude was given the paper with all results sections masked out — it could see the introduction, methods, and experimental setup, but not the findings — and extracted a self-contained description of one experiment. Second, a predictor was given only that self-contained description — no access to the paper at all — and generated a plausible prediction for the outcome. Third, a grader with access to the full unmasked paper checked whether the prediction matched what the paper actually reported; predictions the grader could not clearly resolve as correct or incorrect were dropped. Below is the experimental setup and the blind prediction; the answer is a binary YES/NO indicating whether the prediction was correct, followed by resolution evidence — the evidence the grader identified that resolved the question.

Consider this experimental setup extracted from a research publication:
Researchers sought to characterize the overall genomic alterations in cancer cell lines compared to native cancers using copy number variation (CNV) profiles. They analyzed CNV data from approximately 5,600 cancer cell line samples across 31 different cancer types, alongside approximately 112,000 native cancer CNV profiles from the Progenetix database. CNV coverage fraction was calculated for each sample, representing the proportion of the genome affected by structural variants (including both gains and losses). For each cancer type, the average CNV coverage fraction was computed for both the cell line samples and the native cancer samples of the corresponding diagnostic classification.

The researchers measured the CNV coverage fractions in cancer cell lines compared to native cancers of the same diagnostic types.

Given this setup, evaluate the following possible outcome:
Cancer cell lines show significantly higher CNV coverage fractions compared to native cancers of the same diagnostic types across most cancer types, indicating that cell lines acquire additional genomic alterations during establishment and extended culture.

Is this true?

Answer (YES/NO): YES